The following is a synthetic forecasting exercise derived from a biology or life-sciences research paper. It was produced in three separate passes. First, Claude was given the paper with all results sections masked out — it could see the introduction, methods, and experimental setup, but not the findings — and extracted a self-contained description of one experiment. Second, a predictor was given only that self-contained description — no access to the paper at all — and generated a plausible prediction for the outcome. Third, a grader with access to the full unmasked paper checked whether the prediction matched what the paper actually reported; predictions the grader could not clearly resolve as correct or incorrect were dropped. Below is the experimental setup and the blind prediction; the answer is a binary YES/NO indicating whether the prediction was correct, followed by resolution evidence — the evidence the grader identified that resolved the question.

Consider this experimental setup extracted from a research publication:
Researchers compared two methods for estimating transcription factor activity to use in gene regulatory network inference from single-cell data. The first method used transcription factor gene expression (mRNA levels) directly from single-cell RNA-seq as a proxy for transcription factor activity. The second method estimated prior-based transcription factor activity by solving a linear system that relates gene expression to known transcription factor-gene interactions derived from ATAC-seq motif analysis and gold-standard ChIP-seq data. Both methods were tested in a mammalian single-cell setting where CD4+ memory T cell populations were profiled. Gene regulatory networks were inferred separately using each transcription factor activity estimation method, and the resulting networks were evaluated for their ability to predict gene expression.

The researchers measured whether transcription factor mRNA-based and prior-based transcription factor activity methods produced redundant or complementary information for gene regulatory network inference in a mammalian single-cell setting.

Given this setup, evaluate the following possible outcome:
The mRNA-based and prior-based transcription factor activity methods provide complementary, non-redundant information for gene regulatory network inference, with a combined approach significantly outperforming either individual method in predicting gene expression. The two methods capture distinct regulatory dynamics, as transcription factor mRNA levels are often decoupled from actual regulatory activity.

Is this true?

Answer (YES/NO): YES